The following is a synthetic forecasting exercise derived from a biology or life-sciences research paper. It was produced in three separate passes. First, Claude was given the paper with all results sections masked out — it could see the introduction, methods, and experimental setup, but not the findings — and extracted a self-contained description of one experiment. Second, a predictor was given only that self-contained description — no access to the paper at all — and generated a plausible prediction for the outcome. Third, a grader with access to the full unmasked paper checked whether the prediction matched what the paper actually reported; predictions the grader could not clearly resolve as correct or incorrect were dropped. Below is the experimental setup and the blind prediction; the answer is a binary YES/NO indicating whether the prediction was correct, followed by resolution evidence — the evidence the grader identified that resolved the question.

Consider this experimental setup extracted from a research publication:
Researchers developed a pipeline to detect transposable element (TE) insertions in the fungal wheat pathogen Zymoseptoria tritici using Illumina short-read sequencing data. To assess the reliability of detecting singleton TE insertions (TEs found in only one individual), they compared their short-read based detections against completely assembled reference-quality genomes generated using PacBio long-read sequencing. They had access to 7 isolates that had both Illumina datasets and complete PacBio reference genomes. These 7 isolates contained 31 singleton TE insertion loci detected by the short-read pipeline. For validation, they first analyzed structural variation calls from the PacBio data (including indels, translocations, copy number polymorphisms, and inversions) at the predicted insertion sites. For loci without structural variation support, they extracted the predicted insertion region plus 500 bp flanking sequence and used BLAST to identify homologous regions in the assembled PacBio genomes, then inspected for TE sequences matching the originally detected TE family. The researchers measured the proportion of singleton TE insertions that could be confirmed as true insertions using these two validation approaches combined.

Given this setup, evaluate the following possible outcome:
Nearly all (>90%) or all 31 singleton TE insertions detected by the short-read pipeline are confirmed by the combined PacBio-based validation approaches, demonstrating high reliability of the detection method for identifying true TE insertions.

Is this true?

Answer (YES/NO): NO